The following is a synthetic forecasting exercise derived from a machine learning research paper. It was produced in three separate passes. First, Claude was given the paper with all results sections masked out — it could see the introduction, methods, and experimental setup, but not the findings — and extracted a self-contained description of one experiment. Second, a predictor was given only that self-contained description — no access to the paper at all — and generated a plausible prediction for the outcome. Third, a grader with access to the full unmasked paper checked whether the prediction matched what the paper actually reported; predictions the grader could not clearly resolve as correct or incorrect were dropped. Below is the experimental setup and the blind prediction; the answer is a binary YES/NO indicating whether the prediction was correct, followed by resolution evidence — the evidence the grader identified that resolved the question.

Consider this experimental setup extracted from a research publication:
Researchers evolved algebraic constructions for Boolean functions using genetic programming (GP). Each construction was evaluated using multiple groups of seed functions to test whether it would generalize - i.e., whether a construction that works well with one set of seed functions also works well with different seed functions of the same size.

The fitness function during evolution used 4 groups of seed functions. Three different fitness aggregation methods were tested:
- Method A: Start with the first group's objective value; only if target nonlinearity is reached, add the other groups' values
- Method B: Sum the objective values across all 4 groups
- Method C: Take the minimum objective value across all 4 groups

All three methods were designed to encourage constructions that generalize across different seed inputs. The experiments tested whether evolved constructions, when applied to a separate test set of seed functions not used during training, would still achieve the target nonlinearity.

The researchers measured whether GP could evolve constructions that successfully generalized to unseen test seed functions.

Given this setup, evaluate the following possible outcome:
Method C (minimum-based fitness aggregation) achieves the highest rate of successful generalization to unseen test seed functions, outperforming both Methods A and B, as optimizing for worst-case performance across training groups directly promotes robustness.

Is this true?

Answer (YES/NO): NO